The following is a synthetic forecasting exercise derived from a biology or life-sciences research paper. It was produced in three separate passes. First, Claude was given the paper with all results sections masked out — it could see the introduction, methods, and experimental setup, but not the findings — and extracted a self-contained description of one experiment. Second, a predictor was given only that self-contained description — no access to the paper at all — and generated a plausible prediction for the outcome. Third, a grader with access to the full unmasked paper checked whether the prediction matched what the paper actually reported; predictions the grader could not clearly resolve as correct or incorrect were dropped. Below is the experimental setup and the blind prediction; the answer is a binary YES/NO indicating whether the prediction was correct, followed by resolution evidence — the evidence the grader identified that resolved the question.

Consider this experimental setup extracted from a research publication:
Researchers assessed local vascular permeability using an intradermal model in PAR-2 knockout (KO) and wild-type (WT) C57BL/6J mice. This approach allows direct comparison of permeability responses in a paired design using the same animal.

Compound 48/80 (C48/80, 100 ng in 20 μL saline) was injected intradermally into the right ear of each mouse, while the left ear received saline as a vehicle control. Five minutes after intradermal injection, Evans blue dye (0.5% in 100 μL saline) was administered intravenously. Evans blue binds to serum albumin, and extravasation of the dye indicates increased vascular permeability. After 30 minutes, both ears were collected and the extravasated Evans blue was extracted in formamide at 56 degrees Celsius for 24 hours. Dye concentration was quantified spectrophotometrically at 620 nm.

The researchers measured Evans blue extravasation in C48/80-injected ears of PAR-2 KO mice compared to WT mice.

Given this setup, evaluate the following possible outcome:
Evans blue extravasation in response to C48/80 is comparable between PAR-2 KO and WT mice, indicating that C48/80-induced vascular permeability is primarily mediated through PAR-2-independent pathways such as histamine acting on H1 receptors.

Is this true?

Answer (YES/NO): YES